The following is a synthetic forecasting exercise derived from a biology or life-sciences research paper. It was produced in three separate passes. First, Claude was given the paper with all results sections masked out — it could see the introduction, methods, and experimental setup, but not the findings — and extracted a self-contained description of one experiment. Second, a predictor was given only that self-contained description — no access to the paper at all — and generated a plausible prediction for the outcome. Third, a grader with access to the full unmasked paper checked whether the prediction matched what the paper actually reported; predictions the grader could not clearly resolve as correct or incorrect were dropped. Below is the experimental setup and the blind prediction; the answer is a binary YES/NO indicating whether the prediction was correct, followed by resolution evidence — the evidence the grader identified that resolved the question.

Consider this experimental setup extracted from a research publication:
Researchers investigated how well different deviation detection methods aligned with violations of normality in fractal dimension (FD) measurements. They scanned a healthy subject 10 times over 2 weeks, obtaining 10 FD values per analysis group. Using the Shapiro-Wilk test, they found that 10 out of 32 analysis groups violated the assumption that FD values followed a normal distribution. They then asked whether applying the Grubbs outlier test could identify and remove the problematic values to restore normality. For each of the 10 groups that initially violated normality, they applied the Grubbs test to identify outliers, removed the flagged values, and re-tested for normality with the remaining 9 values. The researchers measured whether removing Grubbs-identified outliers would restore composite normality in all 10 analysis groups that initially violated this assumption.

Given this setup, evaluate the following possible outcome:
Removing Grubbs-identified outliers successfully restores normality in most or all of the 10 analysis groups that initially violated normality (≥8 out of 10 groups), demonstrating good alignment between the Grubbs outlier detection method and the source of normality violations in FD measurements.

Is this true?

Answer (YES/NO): YES